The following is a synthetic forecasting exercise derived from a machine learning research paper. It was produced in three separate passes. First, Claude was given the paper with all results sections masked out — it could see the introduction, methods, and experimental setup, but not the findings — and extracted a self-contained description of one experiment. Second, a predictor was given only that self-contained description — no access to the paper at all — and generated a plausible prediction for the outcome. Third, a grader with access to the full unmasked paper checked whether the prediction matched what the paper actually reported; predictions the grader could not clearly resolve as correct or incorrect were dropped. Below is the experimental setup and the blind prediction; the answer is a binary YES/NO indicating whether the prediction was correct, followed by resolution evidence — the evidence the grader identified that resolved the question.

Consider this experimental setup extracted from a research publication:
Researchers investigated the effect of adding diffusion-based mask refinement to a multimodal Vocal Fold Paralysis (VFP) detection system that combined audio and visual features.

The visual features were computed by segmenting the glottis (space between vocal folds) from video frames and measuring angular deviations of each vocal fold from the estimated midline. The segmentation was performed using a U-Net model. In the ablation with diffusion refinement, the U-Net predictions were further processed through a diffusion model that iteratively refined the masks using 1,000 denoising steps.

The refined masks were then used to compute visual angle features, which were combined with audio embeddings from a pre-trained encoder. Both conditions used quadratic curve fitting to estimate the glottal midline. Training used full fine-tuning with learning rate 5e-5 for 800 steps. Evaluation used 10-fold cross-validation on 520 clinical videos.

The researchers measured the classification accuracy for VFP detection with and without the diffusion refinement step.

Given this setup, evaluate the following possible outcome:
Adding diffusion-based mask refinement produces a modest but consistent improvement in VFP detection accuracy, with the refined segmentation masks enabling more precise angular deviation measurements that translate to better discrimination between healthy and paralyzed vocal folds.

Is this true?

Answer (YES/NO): NO